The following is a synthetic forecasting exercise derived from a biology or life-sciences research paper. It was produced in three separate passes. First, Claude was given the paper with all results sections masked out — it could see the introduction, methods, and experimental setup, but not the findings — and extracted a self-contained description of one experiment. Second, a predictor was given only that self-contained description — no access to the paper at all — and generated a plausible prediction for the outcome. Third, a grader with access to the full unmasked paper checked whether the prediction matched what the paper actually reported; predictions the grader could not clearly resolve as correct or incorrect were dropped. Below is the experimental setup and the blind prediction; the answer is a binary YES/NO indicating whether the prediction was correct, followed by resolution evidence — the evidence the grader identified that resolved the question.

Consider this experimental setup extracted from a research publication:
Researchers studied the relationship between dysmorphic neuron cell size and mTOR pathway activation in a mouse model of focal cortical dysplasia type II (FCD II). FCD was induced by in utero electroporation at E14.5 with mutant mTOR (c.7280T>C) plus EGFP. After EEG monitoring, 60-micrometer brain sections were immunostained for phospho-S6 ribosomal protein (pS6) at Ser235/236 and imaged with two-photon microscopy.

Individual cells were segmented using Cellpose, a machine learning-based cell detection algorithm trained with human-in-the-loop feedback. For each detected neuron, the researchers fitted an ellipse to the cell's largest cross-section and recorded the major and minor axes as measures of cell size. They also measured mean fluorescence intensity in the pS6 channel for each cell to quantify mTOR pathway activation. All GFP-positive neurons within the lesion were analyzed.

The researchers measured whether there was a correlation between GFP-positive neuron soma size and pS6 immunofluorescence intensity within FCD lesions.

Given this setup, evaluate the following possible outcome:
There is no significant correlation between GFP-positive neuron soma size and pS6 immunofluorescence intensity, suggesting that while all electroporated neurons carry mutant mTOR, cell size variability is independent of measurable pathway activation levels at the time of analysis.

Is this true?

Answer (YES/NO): NO